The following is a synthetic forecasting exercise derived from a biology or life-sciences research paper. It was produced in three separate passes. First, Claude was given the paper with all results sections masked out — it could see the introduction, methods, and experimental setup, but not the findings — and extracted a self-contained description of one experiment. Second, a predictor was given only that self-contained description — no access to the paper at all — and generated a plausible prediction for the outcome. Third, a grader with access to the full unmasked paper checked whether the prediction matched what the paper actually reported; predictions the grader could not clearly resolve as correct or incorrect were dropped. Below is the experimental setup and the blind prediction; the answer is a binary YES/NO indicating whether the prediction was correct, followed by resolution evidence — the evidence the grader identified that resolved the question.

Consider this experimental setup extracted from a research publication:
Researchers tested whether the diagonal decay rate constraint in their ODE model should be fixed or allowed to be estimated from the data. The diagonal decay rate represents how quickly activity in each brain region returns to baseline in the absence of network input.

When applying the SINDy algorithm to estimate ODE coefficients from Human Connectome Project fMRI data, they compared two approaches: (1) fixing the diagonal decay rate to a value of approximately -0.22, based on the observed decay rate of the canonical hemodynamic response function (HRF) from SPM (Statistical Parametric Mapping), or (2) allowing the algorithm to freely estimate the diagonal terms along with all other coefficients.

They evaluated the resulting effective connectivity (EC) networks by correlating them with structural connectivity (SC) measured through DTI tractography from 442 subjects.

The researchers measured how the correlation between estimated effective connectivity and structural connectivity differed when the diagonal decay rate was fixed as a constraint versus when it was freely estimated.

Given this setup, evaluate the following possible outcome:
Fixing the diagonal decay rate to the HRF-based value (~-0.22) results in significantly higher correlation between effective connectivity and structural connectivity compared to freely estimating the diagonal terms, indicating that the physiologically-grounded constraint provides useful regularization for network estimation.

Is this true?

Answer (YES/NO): YES